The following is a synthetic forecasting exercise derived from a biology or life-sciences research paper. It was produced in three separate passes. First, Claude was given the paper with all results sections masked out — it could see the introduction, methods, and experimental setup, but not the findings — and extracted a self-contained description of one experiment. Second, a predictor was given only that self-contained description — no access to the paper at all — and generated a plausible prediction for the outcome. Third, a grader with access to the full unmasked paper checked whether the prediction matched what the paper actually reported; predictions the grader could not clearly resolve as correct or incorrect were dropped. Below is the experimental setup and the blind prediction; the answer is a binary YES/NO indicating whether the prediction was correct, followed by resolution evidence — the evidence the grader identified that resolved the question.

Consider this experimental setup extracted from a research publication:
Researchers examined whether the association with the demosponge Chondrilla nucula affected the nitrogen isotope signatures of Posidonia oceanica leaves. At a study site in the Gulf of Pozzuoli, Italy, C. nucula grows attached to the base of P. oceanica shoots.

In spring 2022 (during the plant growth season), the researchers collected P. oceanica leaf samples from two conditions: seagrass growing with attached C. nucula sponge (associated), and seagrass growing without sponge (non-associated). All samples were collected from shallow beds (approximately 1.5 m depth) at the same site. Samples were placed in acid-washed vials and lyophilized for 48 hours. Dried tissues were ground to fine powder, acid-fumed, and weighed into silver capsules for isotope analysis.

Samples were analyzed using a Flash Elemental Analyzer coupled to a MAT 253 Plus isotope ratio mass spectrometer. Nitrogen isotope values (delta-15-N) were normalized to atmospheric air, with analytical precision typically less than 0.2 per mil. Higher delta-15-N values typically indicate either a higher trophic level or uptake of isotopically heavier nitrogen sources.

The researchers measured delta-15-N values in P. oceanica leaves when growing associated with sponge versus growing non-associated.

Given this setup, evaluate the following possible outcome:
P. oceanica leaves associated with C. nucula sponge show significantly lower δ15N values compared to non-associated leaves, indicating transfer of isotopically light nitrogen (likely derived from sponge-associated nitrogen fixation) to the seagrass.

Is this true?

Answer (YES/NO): NO